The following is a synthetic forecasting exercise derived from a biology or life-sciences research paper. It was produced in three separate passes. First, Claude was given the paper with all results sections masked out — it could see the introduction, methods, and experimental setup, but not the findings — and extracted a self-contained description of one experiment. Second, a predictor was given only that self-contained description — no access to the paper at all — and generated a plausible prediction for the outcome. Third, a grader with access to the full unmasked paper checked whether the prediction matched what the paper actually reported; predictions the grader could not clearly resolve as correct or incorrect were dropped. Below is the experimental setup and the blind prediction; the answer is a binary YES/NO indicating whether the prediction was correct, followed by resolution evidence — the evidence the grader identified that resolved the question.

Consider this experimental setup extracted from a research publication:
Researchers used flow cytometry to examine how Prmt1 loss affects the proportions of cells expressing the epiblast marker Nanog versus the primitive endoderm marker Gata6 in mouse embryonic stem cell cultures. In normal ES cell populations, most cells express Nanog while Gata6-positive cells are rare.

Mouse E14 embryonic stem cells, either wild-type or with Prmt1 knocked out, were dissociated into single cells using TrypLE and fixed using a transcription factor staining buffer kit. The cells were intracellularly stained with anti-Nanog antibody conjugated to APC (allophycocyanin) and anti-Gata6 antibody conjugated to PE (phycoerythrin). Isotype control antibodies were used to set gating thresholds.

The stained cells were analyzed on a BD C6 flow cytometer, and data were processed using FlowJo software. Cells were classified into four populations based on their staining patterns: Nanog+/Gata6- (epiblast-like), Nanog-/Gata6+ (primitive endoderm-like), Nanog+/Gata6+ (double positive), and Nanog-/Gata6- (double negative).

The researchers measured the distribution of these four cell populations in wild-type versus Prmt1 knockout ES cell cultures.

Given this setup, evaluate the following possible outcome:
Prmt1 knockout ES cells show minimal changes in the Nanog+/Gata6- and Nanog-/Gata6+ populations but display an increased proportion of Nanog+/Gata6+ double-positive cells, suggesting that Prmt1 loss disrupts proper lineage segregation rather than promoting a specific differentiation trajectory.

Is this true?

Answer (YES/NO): NO